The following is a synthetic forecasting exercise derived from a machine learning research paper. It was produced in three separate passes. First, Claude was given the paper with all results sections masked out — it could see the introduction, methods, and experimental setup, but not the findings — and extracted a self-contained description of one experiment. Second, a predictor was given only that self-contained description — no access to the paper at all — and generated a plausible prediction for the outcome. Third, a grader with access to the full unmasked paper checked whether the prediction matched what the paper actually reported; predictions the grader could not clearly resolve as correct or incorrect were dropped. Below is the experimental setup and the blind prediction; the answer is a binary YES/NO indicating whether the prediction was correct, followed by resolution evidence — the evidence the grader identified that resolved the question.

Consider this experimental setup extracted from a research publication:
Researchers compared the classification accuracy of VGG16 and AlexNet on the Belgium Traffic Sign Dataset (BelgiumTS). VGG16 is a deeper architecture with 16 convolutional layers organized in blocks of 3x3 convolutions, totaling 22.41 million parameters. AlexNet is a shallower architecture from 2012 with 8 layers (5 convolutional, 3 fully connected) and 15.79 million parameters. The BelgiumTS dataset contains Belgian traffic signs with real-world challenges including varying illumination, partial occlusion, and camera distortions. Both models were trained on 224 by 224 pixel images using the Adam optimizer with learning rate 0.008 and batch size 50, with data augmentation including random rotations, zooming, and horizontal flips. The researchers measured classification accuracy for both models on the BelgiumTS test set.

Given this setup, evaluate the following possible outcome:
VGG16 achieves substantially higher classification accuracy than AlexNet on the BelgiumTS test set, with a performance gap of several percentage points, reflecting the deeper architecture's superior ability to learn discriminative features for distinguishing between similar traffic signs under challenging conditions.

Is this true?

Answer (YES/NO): NO